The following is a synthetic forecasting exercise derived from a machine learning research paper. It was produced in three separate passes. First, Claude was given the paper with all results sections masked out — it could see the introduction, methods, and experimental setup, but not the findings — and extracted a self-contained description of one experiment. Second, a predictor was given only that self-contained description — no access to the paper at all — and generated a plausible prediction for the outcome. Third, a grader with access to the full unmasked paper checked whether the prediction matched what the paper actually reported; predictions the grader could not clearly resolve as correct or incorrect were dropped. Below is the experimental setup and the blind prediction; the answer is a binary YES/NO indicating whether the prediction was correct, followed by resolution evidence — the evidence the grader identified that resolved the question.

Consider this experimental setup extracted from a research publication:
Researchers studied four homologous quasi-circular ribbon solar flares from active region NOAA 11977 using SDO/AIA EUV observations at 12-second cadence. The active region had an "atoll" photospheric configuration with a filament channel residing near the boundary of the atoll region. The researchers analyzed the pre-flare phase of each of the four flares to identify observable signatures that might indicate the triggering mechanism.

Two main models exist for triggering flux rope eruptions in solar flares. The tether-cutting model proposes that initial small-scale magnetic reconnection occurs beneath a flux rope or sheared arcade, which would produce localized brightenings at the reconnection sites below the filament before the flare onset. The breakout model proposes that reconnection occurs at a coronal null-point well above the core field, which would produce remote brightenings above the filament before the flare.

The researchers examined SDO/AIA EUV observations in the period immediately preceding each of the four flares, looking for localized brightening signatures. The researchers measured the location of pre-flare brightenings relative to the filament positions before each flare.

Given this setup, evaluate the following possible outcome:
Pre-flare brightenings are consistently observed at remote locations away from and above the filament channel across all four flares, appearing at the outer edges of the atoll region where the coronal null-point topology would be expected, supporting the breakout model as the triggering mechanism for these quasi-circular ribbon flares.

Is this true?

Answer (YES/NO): NO